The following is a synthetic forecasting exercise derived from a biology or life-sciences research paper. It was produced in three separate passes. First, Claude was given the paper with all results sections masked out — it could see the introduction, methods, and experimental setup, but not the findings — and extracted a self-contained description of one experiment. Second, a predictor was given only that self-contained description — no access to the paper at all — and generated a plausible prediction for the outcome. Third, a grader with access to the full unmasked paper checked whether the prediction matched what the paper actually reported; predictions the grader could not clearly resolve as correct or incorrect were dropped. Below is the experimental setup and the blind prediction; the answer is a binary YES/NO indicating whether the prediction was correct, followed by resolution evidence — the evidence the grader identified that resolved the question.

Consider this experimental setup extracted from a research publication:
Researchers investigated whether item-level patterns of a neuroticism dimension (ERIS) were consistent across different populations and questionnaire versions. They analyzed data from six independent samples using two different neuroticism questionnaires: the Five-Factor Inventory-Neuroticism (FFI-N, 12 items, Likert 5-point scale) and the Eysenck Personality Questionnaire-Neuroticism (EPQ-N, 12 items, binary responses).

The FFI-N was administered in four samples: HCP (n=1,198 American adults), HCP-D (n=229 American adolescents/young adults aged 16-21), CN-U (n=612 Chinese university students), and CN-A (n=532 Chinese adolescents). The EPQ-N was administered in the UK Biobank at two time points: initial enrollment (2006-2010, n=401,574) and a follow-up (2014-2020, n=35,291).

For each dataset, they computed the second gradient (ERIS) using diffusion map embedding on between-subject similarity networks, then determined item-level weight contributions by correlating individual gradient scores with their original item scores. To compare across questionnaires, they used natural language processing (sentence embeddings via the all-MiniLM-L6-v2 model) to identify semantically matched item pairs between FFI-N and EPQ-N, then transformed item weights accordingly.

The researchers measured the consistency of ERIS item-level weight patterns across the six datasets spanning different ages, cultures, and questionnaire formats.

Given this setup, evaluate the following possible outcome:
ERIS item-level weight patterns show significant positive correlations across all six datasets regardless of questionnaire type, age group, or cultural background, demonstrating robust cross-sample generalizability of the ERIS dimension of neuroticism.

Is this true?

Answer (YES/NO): YES